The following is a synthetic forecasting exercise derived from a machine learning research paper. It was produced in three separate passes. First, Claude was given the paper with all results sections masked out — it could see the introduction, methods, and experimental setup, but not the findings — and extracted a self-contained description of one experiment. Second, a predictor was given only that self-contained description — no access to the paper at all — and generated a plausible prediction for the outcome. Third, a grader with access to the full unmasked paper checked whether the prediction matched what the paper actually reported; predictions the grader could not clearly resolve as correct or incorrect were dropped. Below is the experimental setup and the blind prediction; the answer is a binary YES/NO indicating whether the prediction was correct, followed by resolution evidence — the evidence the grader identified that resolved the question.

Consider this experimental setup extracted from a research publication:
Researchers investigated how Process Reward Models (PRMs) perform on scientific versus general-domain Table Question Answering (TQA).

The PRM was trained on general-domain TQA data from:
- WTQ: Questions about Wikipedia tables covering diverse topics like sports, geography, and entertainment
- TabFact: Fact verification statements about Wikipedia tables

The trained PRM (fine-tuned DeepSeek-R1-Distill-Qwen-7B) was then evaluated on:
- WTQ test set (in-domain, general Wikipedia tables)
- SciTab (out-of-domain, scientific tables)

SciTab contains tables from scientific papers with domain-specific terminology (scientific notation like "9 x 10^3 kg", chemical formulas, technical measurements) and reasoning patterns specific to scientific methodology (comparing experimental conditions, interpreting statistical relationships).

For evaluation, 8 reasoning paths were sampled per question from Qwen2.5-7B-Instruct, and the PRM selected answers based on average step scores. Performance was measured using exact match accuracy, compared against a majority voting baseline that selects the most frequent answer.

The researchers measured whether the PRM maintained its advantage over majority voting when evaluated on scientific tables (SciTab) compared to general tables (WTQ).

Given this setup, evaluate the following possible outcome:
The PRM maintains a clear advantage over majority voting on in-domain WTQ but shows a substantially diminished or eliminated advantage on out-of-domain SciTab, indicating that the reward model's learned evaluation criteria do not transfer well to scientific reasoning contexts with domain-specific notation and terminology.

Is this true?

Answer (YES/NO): YES